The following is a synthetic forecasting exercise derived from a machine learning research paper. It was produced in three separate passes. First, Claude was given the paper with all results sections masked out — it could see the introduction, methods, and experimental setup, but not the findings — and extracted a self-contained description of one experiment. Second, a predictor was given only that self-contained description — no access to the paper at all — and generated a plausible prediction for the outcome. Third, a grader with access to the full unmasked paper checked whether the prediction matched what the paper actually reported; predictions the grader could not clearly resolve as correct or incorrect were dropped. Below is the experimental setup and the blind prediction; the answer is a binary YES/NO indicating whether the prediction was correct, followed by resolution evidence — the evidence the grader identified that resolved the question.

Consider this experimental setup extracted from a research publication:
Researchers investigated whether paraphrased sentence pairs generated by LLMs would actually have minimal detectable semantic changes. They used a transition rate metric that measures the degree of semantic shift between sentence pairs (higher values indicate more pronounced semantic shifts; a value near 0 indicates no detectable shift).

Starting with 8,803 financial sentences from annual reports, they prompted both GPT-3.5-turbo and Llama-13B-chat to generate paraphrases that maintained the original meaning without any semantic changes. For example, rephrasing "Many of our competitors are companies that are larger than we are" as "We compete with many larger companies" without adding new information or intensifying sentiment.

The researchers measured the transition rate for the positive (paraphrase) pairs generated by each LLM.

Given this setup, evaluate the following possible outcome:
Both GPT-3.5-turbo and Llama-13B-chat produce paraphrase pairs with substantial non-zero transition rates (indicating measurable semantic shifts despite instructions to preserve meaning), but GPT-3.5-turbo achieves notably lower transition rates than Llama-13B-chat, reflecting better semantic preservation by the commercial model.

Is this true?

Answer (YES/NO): NO